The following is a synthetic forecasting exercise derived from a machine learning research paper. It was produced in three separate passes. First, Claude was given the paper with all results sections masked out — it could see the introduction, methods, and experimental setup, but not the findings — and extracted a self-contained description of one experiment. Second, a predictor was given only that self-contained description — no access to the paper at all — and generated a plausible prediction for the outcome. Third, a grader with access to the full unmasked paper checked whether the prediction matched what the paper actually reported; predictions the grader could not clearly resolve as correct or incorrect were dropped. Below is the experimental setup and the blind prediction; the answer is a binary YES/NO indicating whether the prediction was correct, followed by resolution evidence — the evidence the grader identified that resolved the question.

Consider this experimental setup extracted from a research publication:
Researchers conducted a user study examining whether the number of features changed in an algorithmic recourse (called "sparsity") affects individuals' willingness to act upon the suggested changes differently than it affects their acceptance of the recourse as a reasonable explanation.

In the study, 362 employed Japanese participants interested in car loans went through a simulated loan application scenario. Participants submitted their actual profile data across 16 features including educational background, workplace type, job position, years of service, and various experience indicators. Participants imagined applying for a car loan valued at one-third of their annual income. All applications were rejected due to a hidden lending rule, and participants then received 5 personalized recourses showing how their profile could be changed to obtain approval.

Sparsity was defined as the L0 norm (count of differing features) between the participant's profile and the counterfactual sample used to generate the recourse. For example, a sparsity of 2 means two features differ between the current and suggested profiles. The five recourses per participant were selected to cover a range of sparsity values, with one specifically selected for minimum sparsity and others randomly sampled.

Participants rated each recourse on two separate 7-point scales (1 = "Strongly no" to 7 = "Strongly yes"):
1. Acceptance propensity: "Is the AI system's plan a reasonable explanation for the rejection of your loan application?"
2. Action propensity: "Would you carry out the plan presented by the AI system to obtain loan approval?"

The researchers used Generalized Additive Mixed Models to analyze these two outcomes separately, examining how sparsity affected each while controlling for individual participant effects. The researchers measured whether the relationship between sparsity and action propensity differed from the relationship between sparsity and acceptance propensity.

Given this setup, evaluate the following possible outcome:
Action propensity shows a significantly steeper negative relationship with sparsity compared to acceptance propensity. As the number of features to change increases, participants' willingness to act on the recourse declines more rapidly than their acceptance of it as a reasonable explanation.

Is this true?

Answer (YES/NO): NO